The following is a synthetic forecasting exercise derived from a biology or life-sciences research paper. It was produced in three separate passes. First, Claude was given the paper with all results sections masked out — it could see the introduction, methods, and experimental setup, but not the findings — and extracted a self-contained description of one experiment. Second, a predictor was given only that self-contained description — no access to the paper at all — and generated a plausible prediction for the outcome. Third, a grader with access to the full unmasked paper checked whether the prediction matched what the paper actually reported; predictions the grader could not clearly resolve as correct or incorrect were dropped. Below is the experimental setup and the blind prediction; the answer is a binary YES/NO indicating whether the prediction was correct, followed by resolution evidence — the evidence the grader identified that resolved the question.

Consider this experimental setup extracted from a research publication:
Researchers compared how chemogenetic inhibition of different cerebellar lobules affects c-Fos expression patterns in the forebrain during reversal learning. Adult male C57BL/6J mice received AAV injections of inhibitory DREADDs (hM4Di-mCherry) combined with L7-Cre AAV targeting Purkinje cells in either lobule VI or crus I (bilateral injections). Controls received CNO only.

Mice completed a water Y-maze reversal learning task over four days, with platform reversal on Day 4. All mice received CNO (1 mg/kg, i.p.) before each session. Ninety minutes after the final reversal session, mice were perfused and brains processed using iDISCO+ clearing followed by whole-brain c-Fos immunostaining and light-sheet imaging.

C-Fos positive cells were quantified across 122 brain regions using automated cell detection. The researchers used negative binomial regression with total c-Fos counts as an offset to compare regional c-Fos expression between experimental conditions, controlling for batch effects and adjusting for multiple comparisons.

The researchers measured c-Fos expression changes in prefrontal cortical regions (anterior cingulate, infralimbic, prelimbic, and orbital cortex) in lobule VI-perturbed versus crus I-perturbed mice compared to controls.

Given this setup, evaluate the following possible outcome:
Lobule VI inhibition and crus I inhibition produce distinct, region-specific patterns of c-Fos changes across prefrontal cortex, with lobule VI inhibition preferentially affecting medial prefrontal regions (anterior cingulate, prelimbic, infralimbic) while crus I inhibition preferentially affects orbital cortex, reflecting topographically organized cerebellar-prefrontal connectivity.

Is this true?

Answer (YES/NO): NO